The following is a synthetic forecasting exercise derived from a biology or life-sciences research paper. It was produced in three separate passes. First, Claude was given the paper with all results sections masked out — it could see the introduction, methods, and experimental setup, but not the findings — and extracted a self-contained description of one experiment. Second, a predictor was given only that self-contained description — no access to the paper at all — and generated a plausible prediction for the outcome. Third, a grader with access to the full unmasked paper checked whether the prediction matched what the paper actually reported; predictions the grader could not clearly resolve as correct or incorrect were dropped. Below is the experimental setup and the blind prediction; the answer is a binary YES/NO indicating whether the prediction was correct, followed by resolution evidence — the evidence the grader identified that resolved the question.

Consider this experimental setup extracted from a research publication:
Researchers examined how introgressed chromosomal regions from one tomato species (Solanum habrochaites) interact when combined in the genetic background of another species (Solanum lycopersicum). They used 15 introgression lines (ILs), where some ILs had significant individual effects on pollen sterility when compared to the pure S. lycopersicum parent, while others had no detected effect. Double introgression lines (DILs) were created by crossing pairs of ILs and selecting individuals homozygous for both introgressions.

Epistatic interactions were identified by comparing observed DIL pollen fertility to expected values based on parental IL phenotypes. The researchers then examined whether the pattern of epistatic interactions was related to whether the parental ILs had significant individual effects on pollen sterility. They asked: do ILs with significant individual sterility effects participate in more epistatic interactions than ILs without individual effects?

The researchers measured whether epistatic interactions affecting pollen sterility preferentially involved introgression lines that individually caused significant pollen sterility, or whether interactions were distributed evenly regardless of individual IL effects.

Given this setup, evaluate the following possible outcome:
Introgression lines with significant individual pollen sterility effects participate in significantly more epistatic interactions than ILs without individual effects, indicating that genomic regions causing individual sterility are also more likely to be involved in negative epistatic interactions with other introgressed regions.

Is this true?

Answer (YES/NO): YES